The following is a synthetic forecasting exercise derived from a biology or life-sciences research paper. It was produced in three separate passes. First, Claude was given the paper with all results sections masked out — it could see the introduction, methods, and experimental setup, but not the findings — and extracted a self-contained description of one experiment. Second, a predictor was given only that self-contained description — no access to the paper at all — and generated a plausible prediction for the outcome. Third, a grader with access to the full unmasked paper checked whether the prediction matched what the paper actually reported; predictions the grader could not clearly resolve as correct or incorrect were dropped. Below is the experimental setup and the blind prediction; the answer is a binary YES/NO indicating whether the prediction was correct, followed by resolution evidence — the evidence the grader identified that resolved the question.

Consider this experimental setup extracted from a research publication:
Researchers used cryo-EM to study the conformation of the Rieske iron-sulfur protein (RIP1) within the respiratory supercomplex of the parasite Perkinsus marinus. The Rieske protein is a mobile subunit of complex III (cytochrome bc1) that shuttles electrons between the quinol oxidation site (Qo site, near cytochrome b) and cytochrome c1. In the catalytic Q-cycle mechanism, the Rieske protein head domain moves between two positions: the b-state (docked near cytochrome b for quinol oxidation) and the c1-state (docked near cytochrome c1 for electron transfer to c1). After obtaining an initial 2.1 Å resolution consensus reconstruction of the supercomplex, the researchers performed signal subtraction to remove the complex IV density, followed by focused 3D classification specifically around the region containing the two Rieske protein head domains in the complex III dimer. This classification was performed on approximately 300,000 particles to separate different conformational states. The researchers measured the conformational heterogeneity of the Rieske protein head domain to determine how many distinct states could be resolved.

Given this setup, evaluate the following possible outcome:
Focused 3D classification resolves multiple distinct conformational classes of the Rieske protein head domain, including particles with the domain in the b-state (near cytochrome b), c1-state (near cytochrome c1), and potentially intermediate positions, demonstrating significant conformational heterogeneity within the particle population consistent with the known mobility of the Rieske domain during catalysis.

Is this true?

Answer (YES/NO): YES